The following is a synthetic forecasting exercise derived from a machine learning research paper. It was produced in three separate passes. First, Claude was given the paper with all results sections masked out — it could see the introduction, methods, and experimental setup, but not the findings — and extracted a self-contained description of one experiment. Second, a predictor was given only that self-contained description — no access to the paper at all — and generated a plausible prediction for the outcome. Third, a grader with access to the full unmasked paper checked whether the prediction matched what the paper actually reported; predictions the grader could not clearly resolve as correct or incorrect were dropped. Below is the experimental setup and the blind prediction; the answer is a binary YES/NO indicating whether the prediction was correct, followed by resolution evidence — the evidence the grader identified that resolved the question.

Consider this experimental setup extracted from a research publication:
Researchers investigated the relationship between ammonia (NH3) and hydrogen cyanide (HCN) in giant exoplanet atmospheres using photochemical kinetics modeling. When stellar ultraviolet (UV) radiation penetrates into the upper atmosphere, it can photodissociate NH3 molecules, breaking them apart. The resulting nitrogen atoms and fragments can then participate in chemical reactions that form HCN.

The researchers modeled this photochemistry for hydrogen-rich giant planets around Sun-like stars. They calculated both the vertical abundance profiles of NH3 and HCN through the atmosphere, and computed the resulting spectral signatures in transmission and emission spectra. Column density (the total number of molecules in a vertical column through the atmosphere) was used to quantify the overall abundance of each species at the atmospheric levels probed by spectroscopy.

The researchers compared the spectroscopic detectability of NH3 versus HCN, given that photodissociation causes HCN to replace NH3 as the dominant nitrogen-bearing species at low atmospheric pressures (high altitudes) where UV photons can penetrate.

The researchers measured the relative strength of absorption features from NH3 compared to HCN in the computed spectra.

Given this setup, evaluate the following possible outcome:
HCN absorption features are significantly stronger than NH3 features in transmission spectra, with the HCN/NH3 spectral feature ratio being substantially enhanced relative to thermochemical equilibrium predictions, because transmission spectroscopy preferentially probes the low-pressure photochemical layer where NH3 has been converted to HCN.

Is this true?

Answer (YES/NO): NO